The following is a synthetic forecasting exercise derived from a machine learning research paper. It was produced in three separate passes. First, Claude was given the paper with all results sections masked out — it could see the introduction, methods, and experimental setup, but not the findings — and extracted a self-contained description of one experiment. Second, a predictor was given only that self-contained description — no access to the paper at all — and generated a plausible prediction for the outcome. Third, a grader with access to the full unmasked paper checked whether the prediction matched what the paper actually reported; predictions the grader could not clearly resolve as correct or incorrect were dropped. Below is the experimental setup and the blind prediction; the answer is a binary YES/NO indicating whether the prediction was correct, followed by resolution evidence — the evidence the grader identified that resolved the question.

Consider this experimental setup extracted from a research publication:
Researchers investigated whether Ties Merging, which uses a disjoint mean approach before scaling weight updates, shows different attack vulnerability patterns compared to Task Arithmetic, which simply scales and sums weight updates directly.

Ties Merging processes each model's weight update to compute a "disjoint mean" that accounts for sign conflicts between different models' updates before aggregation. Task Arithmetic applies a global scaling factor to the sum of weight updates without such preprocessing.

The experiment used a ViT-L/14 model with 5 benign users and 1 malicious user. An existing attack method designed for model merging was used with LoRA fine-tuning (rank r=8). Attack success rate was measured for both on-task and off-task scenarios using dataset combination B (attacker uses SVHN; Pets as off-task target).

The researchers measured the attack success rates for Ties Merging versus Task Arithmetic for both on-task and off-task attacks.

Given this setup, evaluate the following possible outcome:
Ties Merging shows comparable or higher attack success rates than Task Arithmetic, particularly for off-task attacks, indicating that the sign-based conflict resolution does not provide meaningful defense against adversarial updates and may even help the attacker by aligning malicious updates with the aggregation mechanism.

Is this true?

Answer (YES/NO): YES